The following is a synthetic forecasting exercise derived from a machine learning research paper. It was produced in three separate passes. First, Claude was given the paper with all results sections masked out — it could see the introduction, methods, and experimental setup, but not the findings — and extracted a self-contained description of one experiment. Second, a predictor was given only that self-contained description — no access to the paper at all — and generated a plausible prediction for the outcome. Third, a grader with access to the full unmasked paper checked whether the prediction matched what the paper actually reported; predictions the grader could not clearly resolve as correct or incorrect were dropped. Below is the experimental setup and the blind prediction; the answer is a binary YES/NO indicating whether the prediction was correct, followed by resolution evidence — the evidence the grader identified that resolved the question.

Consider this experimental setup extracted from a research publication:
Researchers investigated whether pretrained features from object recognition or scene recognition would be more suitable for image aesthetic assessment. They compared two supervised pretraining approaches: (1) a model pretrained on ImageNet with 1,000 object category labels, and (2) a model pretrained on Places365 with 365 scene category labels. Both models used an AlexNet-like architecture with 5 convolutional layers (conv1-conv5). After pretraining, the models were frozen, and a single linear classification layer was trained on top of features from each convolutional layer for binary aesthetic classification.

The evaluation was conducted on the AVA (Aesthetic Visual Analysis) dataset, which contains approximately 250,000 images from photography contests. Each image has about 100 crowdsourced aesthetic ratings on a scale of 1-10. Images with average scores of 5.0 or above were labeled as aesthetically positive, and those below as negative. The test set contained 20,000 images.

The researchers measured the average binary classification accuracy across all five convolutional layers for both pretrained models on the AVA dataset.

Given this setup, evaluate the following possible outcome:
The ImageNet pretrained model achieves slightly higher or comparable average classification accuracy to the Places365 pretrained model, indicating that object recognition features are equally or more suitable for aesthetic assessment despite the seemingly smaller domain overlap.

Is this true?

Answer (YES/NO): YES